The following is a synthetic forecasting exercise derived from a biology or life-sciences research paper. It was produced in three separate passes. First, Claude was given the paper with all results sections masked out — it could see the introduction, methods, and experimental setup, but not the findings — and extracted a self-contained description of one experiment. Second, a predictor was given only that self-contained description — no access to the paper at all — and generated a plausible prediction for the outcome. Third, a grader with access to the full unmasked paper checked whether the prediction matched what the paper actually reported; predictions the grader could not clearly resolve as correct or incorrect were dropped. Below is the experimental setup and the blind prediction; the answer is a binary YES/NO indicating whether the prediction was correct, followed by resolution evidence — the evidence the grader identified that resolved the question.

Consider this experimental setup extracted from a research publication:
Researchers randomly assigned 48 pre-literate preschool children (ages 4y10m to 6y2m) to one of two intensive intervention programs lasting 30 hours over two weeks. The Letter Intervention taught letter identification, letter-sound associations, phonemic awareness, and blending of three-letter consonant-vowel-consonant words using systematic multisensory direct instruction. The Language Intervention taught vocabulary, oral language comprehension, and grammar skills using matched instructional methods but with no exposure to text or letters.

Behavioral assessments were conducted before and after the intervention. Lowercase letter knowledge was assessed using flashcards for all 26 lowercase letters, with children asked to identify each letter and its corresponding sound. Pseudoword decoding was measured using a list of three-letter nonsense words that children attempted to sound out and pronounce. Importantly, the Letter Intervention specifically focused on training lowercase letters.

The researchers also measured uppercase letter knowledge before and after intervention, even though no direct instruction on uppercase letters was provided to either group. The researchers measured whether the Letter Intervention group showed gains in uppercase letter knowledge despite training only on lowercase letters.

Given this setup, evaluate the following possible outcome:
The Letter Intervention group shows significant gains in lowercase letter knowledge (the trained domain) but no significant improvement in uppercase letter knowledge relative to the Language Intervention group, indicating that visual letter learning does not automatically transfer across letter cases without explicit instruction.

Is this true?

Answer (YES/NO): NO